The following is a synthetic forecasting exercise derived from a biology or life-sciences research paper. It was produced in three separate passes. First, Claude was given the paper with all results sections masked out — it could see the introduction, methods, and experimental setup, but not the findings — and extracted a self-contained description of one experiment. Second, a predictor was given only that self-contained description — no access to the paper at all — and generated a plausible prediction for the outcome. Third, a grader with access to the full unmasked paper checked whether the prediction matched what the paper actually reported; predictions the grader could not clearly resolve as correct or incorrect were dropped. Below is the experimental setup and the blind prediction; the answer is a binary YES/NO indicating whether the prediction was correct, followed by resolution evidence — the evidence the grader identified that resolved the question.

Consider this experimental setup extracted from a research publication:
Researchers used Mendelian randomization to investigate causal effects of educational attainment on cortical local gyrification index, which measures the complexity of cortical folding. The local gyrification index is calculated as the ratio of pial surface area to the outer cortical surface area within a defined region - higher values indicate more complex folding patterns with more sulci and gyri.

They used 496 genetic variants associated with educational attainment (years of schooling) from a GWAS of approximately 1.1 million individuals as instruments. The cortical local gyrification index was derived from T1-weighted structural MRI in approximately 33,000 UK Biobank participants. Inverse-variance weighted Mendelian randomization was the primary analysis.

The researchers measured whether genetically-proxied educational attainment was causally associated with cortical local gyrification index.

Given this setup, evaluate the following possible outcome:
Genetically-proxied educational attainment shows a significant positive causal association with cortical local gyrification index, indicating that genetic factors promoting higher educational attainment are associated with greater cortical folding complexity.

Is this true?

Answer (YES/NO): YES